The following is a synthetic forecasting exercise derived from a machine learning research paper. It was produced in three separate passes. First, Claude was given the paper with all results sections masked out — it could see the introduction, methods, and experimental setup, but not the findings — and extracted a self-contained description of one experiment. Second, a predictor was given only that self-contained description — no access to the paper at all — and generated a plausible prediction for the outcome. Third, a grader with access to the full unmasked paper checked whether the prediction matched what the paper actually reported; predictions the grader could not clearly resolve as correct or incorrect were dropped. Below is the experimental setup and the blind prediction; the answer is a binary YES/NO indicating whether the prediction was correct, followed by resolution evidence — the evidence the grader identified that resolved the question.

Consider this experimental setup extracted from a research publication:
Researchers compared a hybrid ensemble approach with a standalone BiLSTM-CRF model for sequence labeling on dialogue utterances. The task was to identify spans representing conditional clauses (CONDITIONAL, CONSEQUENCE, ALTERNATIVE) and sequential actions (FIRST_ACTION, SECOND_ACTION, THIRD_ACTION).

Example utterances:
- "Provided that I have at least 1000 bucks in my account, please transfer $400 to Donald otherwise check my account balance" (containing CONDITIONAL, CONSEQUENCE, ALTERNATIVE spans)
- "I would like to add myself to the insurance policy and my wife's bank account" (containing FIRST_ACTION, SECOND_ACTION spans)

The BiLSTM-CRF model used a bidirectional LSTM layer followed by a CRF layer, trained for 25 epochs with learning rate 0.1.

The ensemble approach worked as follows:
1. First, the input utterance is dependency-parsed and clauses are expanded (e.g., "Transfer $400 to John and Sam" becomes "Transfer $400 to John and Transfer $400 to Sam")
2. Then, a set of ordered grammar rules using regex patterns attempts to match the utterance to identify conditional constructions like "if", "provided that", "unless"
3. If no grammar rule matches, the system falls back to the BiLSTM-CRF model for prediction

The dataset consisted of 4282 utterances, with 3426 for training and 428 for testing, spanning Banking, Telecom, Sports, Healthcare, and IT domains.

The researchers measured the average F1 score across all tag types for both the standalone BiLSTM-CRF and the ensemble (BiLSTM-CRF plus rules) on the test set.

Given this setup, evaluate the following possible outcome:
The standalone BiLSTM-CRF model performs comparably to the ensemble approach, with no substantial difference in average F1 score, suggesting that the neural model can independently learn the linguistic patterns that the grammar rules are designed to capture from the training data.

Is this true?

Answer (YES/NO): YES